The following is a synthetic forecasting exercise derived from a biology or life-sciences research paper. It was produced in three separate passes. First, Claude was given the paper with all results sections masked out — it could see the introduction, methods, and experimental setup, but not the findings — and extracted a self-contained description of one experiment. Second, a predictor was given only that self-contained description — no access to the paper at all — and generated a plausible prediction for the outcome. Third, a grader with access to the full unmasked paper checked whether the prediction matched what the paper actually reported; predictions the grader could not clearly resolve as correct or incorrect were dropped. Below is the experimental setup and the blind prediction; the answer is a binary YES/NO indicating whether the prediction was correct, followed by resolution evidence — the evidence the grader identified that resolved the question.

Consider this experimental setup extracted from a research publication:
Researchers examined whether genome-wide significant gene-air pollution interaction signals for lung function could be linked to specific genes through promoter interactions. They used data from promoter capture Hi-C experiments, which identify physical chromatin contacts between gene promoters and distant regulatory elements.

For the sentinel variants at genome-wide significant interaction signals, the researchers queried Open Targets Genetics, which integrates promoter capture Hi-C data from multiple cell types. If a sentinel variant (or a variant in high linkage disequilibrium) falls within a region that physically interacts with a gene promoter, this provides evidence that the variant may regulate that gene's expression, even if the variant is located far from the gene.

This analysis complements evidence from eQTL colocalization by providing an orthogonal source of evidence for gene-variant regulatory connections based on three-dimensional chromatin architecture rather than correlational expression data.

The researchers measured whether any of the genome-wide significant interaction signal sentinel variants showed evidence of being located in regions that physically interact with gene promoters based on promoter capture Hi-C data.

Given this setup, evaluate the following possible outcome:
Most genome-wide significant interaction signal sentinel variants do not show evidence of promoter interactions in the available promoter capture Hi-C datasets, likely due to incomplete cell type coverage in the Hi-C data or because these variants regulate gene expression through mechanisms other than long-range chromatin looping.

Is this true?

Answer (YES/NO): YES